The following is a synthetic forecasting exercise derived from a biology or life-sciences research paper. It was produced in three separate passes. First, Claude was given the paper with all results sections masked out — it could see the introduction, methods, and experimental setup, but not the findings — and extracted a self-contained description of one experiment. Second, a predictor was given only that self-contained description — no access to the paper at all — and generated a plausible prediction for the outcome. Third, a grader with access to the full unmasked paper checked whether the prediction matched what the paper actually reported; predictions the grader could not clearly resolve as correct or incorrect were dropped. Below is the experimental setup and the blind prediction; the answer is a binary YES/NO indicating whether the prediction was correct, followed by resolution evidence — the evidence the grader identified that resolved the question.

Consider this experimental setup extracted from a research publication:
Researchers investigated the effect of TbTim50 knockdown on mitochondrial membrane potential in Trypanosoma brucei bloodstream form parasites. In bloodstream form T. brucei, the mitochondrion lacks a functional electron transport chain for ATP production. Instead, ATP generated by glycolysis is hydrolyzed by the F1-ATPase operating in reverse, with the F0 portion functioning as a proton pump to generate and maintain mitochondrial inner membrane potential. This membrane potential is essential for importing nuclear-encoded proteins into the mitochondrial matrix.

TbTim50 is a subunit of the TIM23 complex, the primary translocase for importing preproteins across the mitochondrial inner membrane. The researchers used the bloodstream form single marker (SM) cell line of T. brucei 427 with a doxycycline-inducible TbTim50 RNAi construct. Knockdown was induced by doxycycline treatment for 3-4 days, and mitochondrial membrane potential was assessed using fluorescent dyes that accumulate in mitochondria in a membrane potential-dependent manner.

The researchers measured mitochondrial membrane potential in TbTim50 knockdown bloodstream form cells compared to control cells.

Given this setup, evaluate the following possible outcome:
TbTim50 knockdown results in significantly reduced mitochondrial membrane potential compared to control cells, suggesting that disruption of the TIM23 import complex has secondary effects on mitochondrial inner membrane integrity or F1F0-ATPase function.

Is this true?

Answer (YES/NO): YES